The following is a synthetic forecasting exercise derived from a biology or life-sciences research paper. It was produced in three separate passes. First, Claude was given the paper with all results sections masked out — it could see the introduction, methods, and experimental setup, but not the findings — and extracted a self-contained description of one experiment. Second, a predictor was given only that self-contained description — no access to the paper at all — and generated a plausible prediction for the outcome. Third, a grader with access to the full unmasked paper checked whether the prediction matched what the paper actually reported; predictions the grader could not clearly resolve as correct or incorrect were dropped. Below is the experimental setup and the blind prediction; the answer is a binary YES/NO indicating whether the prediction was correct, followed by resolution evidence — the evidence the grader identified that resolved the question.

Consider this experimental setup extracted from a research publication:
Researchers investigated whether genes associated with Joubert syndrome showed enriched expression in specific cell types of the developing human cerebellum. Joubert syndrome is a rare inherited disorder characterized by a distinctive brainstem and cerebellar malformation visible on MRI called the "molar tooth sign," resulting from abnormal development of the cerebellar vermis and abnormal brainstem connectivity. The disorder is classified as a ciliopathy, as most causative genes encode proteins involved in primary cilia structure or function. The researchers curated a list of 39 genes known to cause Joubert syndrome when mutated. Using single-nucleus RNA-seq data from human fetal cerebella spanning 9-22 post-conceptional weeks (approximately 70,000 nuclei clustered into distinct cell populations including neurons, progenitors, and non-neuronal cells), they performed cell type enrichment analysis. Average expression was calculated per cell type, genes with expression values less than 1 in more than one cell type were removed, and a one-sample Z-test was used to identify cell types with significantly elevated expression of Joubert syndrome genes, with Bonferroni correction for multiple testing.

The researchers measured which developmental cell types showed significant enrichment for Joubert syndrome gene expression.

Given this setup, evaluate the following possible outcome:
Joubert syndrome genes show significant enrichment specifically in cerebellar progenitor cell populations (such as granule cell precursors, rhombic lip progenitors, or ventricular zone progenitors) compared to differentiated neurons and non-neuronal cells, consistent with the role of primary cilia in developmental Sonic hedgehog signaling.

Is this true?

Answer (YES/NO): NO